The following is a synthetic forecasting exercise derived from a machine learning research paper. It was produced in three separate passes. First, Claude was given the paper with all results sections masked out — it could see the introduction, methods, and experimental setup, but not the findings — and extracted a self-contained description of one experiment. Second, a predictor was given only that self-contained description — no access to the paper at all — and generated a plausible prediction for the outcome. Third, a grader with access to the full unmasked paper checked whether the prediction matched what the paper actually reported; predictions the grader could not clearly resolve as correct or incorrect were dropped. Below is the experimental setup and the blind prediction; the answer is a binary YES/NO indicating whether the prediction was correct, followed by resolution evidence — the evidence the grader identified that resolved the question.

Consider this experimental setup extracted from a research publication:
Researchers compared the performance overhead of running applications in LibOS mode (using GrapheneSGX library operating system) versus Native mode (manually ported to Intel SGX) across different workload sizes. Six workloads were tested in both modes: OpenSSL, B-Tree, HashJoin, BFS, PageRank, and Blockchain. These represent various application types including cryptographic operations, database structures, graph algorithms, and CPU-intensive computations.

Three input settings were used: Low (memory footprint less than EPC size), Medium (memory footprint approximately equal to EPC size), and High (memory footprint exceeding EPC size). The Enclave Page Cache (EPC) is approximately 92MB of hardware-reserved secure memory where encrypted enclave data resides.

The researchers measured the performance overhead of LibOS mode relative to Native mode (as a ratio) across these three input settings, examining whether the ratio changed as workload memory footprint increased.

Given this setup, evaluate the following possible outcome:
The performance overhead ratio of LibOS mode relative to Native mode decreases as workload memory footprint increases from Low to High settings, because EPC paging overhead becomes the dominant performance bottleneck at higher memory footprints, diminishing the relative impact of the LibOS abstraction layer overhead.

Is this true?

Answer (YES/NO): YES